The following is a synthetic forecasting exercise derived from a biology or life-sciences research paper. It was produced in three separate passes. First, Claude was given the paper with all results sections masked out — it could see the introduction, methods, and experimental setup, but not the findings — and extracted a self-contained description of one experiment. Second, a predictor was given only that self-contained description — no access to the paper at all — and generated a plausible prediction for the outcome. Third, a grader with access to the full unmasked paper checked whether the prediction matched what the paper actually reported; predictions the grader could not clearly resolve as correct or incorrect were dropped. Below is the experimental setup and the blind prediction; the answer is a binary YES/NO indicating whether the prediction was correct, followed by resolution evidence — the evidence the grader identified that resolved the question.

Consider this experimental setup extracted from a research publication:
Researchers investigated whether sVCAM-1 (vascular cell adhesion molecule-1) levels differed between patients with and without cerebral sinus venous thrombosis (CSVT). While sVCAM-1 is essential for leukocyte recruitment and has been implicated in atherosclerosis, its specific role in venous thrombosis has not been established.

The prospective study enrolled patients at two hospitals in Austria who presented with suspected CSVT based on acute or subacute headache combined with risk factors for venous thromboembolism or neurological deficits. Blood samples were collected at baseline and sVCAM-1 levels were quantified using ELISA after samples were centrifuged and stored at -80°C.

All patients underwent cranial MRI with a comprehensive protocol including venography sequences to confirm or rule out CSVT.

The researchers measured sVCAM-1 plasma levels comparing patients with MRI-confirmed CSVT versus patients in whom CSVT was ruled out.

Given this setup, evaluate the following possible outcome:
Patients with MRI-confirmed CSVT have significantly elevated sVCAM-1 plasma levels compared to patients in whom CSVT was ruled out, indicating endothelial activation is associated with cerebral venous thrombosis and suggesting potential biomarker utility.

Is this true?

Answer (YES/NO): NO